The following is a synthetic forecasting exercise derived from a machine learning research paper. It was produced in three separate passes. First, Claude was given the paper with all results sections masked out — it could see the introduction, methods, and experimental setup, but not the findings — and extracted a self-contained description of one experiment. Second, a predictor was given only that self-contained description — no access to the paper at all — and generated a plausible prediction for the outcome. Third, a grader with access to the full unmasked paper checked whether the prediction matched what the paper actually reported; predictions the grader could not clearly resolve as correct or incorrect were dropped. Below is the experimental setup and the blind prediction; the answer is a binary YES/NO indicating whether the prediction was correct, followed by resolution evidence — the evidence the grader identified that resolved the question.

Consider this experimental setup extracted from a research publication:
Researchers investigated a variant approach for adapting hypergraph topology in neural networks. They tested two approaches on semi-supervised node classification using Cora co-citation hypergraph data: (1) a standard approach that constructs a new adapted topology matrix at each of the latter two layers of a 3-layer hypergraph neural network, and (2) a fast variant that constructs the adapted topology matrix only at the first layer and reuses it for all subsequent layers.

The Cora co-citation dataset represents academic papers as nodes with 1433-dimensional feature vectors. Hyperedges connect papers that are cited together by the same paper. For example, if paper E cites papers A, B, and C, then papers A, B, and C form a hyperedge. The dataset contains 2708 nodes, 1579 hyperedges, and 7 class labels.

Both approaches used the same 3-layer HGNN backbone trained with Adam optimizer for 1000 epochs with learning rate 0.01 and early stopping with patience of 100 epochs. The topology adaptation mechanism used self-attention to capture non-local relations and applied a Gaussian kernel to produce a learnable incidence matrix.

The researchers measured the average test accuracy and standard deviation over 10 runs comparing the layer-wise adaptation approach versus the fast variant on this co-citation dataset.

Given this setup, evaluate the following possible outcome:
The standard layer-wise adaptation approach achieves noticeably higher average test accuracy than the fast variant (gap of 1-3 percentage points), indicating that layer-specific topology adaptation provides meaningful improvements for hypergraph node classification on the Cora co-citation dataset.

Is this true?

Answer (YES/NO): NO